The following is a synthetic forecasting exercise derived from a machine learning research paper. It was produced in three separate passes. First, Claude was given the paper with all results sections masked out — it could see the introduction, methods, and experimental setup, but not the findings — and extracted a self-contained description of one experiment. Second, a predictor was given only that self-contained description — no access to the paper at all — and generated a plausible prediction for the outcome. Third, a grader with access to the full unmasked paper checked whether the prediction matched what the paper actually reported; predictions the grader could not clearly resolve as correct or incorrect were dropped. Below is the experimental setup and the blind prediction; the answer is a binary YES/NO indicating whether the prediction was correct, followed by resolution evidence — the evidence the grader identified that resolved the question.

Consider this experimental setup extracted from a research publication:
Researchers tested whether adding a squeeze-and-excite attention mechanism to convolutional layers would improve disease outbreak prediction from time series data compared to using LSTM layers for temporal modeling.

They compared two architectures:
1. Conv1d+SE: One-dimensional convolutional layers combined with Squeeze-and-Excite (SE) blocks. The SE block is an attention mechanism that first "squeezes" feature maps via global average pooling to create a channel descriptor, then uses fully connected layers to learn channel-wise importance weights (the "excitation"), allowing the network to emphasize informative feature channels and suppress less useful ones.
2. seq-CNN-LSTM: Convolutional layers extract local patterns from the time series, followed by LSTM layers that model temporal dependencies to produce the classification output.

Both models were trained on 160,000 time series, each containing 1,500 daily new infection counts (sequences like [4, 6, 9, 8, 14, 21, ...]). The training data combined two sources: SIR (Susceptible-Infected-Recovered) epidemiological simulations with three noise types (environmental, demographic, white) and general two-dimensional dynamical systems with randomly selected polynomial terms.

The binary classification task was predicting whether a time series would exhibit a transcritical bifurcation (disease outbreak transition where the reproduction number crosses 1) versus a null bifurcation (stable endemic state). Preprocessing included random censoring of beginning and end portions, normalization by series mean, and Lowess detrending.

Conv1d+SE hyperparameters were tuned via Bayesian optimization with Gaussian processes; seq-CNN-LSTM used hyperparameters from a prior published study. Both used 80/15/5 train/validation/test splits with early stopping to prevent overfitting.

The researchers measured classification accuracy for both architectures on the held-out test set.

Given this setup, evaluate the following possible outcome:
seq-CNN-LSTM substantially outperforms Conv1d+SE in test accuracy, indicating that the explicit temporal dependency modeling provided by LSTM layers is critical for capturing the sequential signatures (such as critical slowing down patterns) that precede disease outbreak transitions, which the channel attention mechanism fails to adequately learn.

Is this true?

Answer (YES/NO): NO